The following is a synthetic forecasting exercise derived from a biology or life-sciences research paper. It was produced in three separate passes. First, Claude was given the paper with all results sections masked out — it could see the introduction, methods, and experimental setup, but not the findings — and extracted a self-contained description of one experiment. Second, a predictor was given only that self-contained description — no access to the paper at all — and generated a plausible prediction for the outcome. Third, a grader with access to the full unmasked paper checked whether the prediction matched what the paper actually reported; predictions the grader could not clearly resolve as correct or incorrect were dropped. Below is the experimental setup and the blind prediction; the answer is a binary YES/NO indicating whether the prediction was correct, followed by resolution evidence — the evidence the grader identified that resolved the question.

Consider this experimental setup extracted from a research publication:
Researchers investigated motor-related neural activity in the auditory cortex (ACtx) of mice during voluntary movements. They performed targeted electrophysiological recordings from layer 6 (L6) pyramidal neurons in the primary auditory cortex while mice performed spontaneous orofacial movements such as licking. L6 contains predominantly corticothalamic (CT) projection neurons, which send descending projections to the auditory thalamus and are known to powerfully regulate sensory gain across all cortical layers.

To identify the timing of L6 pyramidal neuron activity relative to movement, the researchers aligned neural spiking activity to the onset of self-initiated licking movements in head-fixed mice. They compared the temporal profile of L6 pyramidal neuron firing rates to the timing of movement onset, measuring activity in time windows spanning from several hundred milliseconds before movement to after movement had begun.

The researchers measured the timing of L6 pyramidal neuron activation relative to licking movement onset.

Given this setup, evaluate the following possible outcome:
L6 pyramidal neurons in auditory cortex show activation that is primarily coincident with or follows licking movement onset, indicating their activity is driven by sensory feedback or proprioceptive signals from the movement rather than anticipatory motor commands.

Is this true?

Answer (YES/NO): NO